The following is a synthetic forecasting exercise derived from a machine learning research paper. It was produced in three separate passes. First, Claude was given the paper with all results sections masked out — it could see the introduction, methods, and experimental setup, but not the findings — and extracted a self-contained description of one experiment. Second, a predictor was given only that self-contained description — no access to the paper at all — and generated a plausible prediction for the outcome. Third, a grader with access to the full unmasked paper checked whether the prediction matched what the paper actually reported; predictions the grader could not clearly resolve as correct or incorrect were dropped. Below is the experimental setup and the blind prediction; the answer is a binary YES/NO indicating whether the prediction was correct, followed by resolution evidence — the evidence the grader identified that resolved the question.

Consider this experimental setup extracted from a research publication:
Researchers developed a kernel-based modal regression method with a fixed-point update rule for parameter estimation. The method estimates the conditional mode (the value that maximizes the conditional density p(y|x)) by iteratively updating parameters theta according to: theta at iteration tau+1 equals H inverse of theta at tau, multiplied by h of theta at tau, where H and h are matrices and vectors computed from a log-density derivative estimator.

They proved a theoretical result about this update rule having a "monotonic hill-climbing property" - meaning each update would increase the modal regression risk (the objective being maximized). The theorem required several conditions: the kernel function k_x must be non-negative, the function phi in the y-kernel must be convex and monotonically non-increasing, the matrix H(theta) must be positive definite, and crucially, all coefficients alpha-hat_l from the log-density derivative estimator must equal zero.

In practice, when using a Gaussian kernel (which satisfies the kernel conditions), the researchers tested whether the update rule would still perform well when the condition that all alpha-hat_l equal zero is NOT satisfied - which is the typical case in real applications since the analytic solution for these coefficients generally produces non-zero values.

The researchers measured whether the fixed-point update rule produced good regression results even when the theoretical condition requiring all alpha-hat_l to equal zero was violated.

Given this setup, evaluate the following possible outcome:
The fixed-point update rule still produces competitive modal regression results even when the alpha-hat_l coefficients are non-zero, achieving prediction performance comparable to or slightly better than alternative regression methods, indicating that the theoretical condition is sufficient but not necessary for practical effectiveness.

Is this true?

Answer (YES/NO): YES